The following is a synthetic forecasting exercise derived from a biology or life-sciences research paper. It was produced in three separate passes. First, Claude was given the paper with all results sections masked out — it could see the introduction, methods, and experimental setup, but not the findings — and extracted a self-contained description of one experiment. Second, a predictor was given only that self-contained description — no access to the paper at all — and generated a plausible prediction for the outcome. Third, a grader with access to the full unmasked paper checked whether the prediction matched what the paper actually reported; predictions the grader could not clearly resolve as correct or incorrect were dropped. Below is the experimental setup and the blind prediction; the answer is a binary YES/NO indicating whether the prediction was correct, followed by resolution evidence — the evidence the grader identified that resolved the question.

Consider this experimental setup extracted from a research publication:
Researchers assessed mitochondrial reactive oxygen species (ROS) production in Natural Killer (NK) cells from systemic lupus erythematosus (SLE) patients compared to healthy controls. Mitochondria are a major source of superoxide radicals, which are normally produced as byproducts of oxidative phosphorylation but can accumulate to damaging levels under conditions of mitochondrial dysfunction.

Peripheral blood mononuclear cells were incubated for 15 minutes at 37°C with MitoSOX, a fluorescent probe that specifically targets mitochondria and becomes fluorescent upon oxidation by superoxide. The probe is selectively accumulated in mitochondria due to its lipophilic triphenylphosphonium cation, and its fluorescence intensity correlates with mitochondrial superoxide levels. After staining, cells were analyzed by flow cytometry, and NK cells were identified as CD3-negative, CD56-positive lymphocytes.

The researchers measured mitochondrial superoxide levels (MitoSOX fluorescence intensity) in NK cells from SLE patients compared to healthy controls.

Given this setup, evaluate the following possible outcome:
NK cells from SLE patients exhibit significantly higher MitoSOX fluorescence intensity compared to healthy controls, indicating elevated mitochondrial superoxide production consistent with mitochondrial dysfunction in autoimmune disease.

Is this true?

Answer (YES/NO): YES